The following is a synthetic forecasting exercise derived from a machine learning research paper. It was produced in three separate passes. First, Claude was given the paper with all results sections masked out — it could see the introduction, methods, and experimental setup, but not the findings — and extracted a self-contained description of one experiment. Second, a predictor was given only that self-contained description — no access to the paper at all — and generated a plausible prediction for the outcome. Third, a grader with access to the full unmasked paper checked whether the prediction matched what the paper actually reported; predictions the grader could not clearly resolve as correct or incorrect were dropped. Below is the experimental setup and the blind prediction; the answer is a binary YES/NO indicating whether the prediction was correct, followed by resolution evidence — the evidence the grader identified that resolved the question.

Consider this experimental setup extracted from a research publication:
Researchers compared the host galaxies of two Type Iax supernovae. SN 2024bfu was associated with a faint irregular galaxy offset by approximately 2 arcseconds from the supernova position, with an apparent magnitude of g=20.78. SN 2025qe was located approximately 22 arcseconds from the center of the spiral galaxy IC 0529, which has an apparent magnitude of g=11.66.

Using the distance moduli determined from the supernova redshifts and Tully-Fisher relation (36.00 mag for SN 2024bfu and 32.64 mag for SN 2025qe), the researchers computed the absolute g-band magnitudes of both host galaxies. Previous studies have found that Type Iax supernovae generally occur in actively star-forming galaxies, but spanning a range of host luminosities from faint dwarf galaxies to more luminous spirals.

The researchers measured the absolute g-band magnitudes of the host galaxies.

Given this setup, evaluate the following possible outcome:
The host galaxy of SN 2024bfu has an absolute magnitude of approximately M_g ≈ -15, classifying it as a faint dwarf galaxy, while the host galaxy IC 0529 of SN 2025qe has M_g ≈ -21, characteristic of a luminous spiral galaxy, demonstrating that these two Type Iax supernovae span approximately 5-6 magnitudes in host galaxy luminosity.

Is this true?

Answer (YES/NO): NO